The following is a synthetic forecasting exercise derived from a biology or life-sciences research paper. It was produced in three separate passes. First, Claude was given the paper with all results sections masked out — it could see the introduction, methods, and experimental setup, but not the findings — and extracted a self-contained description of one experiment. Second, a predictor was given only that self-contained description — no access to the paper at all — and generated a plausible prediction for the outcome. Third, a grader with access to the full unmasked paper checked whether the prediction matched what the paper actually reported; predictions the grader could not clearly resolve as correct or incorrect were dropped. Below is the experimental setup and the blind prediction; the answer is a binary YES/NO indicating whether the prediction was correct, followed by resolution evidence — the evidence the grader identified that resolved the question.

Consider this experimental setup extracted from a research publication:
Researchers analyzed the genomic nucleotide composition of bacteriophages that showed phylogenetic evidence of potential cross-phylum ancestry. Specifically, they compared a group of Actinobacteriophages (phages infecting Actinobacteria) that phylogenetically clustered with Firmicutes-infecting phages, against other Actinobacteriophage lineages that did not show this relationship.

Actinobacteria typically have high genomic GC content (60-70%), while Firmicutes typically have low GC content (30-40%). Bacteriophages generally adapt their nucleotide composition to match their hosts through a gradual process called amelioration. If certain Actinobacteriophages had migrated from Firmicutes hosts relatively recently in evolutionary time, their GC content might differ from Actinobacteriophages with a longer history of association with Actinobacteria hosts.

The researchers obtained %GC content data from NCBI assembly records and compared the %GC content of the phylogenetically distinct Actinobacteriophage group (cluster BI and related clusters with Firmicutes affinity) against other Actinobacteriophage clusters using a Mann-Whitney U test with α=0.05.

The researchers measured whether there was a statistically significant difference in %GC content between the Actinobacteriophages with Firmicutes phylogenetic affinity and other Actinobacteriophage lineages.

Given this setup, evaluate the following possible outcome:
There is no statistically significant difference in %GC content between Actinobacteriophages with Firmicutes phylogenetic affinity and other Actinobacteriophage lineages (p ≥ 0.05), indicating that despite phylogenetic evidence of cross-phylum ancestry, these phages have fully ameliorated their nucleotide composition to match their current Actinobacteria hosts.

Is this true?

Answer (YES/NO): NO